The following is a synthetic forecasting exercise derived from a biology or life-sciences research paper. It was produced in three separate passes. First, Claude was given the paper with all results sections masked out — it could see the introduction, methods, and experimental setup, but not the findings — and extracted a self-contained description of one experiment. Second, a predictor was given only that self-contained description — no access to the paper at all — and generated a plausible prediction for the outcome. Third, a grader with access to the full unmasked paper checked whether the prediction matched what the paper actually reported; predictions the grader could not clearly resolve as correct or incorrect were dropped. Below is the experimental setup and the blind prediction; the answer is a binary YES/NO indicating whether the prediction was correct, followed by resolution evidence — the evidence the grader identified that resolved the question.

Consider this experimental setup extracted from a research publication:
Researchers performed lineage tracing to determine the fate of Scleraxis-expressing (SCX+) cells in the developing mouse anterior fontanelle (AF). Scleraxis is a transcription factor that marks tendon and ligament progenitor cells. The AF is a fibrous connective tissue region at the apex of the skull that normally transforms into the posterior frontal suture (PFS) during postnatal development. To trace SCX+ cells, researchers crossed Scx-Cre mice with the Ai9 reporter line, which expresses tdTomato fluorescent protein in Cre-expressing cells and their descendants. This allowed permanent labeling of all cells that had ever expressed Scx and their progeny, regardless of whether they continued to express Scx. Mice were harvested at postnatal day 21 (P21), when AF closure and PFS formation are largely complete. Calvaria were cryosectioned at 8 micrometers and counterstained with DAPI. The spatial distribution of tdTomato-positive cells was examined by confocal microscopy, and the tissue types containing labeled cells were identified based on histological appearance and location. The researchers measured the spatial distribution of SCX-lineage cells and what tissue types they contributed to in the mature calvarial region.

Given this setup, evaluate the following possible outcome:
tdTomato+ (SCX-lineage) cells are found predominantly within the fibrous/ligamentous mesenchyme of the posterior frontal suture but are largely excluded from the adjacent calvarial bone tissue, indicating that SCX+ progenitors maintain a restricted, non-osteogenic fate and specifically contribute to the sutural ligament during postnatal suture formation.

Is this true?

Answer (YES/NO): NO